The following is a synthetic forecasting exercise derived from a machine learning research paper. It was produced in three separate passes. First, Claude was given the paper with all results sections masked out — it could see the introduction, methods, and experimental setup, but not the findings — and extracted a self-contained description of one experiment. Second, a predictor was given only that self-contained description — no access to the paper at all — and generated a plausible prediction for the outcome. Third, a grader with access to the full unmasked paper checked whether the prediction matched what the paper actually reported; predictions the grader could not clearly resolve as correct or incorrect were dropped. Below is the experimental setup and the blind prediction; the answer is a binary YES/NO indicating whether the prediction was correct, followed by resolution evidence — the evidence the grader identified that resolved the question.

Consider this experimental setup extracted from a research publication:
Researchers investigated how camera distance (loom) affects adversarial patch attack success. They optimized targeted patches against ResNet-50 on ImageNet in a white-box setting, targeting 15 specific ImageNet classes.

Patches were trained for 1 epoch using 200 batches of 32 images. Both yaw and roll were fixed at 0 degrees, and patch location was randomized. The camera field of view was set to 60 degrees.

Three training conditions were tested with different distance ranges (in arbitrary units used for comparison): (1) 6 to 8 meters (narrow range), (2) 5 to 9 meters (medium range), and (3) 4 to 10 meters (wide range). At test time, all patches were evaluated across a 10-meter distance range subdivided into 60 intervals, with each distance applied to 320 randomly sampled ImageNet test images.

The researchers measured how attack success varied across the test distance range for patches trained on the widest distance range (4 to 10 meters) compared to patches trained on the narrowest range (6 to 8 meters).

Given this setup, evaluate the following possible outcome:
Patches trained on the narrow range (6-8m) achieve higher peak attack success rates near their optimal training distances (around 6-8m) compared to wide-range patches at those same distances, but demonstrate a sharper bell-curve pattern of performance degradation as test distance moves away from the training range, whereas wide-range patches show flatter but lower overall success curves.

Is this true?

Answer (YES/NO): NO